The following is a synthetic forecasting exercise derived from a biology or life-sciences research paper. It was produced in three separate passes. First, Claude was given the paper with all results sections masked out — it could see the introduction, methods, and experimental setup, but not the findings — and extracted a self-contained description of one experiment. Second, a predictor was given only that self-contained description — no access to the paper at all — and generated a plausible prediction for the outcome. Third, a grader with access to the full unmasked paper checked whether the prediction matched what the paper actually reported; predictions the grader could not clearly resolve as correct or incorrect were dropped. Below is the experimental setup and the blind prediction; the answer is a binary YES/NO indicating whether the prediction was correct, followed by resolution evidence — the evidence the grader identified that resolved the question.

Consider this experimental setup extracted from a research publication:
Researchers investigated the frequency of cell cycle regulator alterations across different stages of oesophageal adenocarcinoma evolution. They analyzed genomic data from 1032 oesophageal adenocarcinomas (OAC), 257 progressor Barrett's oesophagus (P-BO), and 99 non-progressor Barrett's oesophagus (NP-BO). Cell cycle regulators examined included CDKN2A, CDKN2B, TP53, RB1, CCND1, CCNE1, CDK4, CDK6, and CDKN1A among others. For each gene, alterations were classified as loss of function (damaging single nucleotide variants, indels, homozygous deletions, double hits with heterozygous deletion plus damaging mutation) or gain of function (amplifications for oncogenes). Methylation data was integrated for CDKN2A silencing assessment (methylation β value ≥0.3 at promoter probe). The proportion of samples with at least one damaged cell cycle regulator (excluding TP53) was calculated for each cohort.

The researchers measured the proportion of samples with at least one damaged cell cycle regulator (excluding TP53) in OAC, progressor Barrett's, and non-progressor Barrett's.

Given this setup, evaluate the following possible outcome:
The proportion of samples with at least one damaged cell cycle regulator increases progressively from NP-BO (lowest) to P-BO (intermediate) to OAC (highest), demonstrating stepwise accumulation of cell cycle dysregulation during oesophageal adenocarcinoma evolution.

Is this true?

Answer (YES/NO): NO